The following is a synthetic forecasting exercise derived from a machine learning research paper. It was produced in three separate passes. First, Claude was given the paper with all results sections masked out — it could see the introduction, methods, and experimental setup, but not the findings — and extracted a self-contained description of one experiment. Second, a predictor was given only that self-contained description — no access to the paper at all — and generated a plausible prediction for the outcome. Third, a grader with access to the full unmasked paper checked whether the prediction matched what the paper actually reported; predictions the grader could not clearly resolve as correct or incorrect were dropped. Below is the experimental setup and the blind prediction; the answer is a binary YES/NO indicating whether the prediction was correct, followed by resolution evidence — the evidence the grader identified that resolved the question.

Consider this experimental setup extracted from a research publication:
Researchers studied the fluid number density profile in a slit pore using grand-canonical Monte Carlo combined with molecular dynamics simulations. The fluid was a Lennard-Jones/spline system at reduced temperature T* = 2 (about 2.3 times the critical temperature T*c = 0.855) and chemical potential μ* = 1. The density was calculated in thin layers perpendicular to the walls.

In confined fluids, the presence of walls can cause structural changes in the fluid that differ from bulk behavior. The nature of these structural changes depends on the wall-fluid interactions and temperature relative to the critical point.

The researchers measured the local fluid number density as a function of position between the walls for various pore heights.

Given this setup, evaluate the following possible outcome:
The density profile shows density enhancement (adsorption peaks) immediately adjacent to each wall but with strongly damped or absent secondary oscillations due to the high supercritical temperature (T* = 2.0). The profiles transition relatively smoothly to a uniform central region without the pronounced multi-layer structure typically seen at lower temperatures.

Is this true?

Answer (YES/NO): NO